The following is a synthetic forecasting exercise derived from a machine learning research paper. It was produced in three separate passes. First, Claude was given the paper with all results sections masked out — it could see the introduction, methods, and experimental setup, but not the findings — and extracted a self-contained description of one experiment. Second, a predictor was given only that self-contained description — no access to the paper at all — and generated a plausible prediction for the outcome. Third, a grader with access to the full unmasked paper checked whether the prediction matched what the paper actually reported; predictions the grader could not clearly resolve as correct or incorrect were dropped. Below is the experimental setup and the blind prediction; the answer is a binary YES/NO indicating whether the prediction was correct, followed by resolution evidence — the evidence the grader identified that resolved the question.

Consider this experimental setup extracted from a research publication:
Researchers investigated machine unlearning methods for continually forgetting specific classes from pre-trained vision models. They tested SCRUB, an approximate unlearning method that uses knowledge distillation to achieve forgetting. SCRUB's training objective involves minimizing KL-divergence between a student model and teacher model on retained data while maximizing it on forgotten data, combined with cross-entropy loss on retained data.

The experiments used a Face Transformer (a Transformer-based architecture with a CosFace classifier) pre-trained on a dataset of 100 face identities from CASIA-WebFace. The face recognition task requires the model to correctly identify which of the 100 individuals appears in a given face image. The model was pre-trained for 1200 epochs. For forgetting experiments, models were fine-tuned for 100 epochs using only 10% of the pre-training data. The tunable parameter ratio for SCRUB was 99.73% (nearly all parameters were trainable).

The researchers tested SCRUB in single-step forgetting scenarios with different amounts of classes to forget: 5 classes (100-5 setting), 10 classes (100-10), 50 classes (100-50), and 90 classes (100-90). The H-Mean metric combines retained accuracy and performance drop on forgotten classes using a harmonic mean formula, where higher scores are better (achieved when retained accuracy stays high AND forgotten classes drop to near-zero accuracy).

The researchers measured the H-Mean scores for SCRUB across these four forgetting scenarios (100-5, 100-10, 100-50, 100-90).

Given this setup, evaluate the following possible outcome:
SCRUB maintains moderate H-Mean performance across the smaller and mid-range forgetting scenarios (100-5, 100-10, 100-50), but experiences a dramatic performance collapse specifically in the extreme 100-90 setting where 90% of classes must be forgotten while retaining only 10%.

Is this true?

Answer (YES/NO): NO